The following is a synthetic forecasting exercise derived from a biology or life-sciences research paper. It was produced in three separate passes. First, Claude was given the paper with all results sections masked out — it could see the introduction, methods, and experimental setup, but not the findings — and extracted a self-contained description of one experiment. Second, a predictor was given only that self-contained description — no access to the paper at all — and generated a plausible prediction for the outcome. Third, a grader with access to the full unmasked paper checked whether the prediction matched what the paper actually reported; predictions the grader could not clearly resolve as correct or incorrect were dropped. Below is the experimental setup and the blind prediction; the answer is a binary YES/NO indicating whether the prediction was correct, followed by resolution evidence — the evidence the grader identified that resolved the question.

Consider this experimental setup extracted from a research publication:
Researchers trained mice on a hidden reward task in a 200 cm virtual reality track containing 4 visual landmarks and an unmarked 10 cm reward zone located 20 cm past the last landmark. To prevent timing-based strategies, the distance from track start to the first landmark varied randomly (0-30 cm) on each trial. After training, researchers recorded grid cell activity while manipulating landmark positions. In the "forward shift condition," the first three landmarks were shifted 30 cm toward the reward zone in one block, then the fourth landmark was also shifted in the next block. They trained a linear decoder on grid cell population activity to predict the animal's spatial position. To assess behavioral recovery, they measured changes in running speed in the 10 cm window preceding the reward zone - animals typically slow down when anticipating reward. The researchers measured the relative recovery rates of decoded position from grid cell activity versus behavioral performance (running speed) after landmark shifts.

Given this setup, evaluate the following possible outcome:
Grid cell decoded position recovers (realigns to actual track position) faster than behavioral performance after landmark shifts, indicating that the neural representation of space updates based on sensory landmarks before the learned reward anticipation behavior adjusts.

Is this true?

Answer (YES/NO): NO